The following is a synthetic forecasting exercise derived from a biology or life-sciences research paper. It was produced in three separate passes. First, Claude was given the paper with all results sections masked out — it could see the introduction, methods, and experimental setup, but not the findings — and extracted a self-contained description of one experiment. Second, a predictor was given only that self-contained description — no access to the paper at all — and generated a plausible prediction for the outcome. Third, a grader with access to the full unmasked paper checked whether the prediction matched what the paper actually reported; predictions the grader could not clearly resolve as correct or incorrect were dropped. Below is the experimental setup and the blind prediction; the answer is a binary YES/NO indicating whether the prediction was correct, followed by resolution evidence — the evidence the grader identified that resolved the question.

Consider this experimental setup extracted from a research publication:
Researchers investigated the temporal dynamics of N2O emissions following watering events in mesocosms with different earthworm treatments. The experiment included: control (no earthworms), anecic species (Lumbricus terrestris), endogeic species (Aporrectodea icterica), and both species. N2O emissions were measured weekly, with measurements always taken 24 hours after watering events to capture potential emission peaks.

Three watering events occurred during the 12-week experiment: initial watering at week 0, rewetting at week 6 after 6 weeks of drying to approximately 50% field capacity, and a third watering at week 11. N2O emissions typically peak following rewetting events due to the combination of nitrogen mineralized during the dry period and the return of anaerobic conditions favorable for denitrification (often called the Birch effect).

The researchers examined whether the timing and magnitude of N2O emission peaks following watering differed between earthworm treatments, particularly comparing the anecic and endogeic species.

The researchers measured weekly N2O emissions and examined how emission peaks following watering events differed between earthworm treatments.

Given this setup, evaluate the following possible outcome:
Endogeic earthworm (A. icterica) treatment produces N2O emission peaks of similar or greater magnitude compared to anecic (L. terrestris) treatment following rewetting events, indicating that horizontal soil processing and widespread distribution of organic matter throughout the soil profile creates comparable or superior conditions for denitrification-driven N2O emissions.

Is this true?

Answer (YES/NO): NO